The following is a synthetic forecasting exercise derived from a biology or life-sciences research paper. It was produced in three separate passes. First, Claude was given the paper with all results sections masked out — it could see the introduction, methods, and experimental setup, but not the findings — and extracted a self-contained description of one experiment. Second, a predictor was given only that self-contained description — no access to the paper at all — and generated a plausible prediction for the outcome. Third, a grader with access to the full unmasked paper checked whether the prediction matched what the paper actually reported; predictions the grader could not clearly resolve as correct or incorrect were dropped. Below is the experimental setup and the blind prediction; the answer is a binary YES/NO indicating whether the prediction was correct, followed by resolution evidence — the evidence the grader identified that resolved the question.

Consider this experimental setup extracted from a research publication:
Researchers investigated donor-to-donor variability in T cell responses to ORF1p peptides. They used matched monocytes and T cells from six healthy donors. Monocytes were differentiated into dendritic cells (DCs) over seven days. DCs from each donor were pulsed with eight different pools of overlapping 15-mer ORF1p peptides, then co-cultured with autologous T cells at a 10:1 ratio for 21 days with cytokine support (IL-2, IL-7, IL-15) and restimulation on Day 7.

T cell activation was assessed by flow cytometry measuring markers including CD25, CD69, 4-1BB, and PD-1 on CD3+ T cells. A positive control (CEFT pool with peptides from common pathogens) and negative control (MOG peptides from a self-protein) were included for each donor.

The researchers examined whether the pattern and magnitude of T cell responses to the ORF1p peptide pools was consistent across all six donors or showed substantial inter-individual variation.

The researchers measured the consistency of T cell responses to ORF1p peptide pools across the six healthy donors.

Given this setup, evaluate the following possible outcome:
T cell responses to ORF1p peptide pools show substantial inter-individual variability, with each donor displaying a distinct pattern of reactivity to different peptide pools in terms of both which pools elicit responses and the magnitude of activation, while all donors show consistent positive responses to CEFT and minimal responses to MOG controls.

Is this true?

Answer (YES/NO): NO